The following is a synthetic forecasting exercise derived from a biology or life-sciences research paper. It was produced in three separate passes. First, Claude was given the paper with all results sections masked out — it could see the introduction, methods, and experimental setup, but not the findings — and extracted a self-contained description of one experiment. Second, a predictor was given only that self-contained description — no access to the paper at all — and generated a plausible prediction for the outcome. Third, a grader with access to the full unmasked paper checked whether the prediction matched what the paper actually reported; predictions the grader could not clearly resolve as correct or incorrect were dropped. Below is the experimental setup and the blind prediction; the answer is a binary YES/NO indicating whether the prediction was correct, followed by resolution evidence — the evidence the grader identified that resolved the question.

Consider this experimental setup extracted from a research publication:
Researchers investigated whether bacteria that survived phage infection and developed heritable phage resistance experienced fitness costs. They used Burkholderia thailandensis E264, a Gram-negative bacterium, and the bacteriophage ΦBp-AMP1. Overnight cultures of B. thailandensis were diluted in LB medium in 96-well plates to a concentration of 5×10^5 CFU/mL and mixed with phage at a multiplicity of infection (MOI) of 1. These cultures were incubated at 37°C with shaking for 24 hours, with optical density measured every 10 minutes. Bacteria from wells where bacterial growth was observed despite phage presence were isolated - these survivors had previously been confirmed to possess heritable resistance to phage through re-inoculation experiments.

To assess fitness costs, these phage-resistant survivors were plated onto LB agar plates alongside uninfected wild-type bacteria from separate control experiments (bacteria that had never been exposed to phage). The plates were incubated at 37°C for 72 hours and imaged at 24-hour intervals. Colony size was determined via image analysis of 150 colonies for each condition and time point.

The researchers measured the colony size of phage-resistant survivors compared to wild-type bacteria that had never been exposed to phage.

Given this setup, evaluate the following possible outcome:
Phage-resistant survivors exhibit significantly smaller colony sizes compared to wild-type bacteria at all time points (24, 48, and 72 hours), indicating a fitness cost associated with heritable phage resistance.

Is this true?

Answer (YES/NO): YES